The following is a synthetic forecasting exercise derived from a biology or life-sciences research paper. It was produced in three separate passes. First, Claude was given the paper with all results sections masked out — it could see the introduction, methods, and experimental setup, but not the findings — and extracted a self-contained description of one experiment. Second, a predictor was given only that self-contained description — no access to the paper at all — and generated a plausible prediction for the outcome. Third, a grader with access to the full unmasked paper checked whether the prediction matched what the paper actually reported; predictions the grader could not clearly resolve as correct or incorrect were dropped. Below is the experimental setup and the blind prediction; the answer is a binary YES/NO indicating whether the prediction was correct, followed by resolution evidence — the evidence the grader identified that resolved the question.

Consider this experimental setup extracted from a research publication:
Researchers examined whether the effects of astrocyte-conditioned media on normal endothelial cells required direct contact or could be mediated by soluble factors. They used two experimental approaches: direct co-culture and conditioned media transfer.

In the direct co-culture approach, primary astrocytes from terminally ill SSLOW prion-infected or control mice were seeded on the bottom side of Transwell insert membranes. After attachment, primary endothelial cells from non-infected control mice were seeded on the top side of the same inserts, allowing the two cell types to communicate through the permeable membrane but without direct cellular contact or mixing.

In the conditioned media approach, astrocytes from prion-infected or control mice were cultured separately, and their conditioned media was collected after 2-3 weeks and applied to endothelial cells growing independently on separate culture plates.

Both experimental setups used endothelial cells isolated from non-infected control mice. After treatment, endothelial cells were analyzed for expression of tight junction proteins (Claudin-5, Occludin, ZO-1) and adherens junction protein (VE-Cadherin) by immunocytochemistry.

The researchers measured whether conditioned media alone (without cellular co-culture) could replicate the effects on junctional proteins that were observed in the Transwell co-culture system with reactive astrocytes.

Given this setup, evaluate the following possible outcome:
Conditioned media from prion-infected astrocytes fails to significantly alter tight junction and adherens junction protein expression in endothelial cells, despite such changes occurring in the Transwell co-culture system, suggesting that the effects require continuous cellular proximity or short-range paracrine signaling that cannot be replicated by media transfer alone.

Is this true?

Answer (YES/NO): NO